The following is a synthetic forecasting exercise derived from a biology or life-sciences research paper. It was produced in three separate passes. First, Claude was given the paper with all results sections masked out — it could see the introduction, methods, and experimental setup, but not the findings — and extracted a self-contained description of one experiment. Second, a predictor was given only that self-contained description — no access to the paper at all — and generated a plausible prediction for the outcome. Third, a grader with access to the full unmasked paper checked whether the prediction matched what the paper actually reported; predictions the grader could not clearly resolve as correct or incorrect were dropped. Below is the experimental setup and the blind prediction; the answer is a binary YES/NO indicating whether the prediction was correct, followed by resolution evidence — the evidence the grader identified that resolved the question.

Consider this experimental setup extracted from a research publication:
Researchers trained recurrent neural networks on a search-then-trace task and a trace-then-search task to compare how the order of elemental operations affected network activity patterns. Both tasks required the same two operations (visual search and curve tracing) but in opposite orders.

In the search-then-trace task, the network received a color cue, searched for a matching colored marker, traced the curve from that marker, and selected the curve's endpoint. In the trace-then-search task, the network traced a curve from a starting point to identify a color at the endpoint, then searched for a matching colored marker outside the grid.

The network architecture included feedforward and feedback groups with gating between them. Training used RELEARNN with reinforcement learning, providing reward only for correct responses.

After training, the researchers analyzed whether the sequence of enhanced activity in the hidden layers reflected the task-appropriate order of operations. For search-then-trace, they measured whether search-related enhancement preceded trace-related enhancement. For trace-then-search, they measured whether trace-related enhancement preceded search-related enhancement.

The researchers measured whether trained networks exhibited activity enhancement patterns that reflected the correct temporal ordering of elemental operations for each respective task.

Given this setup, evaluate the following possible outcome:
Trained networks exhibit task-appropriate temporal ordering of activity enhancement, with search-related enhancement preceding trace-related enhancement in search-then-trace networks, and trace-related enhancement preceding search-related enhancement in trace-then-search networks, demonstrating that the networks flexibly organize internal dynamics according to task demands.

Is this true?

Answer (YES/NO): YES